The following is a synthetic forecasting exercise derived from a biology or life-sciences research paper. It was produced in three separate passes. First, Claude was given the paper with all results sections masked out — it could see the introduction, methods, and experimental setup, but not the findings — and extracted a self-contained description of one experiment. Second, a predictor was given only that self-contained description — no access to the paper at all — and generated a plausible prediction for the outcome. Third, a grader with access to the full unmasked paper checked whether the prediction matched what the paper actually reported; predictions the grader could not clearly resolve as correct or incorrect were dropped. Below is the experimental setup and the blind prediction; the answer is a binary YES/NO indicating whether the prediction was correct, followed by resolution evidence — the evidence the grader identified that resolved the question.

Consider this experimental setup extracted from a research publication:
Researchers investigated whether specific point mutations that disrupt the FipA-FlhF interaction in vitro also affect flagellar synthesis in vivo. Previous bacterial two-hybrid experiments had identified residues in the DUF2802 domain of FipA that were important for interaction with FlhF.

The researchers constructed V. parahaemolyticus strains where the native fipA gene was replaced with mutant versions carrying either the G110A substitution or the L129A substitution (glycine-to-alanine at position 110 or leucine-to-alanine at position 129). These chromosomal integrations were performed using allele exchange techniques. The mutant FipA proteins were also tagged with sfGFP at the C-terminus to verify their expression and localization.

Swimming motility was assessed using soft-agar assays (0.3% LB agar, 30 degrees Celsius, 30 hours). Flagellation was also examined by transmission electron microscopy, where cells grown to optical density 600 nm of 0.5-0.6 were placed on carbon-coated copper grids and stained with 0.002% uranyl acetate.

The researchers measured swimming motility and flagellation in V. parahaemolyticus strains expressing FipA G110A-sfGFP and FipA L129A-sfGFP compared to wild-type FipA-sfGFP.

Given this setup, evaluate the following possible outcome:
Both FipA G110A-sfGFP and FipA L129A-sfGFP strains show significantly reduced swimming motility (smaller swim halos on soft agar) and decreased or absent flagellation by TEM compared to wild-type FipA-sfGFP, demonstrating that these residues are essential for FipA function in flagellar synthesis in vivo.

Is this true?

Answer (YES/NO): YES